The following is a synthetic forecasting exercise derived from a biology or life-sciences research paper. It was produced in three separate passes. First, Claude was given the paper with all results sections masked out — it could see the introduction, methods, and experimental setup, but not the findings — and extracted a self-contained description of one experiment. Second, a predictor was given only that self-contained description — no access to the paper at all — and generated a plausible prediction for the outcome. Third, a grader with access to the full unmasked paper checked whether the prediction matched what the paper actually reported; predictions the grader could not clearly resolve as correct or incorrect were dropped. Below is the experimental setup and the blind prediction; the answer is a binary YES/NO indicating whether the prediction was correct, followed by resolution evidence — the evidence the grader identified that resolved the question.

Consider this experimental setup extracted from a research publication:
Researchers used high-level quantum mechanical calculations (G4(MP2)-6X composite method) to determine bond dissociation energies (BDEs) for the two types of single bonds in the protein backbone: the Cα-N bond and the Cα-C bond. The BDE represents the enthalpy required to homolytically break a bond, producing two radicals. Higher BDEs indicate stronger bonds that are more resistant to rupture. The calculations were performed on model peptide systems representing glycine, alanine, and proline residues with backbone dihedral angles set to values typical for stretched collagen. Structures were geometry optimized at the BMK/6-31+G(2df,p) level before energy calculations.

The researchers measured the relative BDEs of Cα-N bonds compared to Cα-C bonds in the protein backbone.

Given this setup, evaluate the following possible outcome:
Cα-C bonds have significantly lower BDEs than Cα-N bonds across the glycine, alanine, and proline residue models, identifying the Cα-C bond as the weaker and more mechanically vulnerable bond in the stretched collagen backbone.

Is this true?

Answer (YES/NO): YES